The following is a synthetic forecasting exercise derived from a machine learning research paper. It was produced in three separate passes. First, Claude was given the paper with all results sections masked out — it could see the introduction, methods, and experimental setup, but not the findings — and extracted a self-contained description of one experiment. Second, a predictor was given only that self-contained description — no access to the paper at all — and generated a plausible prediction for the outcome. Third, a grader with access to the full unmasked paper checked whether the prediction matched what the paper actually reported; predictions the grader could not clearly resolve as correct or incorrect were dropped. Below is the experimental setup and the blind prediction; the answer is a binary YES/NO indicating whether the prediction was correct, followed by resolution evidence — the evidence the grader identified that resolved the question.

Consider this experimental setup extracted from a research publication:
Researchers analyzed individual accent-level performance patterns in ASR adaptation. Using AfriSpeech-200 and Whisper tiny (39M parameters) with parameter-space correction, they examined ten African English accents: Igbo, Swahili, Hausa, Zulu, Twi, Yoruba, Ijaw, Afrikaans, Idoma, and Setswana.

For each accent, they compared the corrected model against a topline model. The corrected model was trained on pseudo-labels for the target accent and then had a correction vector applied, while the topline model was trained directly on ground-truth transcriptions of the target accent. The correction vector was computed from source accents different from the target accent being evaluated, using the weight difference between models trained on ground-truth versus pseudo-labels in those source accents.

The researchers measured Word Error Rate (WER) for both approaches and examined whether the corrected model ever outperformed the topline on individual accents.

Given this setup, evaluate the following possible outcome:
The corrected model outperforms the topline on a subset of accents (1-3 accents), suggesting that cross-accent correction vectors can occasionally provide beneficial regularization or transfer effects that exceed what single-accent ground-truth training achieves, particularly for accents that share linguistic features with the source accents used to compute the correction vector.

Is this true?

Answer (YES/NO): YES